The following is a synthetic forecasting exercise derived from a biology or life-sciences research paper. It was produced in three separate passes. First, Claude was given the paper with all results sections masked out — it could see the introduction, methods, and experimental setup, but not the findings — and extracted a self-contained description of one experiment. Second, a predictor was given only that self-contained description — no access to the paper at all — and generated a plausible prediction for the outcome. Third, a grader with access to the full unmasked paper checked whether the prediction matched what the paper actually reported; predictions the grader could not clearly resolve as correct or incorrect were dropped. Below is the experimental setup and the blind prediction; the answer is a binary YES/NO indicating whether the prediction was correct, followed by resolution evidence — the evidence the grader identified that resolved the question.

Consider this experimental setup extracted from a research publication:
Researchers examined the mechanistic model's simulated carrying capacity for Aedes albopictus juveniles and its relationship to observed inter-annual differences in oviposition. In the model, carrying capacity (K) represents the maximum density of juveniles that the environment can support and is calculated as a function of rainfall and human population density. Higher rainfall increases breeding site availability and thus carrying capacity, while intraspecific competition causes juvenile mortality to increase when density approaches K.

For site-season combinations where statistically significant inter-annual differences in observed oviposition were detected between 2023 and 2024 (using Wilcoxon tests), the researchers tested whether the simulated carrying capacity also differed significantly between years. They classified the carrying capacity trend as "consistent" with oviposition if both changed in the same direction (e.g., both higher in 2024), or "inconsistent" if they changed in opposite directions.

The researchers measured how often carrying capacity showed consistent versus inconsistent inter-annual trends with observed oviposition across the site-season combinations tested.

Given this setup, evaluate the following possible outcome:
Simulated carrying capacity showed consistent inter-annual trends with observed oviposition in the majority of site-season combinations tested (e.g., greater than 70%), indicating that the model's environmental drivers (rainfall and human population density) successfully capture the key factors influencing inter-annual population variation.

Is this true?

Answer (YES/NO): NO